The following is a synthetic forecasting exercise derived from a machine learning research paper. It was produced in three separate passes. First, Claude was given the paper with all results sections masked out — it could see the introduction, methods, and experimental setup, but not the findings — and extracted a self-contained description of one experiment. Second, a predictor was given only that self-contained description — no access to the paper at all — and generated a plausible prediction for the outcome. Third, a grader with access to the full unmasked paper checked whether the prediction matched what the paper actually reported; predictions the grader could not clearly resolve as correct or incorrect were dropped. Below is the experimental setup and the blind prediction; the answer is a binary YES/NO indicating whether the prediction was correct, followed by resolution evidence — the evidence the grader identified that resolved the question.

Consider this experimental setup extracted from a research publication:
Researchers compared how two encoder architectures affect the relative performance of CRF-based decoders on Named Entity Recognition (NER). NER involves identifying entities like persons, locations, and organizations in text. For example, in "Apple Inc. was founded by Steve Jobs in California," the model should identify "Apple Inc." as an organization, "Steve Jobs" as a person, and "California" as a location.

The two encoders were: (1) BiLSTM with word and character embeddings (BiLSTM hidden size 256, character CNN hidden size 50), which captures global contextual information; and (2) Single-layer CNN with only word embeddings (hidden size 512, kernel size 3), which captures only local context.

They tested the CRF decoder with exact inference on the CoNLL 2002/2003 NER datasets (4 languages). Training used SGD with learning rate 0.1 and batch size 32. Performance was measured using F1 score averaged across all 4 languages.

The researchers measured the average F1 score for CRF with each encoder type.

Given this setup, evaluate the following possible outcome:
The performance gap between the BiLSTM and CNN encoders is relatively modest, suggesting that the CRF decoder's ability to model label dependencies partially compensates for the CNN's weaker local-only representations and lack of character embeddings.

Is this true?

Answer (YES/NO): NO